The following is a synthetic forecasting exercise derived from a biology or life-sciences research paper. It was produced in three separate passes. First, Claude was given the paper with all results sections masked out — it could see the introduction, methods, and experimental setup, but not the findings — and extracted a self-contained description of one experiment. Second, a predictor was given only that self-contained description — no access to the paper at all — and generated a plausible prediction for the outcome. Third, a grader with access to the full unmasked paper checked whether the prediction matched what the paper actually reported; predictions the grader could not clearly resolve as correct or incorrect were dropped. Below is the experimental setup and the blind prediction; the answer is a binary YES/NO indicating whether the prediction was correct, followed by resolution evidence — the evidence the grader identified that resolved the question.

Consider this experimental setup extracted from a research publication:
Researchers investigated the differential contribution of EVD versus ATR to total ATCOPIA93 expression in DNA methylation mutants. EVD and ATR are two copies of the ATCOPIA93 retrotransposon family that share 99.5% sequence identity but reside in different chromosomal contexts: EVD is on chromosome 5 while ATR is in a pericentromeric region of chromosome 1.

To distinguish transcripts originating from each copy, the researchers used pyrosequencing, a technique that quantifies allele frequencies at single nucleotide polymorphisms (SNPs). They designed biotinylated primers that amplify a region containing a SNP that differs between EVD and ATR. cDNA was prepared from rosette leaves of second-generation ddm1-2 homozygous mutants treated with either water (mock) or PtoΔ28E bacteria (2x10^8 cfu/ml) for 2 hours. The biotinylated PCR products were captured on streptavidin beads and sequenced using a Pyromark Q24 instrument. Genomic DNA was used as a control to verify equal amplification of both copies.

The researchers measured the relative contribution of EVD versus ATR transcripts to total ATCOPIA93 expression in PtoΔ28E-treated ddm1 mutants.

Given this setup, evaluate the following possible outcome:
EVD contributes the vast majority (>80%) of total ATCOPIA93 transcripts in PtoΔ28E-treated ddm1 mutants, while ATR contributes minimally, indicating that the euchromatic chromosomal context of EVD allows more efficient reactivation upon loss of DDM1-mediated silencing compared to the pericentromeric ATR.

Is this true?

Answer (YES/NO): NO